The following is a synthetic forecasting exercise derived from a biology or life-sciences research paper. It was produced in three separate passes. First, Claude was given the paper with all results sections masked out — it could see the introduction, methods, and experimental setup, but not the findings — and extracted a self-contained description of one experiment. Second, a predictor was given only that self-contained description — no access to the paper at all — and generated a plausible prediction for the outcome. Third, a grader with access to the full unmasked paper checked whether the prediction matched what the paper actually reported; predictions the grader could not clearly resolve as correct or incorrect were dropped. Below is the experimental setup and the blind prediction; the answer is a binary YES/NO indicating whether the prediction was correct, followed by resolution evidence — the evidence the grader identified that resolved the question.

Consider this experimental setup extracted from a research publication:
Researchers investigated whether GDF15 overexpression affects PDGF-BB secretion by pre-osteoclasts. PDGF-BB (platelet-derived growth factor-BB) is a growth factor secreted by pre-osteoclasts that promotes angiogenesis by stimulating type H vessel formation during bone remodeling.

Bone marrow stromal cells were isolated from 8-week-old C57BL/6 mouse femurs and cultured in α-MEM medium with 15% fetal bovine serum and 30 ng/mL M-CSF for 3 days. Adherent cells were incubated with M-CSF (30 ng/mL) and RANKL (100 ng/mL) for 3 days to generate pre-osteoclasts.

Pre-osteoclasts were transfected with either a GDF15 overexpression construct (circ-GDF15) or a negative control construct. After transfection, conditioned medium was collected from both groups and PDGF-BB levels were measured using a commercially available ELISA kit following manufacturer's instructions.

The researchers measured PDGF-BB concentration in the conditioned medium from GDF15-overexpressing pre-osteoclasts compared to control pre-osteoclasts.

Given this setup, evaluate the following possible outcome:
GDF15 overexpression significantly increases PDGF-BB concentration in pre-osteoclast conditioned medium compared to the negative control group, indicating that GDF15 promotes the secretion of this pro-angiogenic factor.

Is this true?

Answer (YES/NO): YES